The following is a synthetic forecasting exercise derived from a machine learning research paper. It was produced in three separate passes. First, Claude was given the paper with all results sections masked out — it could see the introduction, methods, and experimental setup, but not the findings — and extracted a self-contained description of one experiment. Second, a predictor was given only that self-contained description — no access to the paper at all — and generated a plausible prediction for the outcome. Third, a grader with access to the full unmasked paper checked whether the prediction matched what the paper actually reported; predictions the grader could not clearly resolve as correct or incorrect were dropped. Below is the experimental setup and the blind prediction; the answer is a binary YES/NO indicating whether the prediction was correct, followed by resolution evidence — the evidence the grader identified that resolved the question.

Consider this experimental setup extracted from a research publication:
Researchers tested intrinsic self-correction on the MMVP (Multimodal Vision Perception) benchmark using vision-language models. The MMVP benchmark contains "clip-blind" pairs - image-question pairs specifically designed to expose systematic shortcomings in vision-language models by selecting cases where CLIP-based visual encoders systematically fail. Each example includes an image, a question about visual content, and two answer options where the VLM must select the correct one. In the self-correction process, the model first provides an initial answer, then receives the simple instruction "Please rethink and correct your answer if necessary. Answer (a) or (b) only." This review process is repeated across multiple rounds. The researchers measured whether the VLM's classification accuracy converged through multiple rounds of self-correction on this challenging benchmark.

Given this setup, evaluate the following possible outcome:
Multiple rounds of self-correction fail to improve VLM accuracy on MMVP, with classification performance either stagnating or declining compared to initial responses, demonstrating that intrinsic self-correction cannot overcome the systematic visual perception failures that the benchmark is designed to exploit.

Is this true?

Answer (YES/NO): NO